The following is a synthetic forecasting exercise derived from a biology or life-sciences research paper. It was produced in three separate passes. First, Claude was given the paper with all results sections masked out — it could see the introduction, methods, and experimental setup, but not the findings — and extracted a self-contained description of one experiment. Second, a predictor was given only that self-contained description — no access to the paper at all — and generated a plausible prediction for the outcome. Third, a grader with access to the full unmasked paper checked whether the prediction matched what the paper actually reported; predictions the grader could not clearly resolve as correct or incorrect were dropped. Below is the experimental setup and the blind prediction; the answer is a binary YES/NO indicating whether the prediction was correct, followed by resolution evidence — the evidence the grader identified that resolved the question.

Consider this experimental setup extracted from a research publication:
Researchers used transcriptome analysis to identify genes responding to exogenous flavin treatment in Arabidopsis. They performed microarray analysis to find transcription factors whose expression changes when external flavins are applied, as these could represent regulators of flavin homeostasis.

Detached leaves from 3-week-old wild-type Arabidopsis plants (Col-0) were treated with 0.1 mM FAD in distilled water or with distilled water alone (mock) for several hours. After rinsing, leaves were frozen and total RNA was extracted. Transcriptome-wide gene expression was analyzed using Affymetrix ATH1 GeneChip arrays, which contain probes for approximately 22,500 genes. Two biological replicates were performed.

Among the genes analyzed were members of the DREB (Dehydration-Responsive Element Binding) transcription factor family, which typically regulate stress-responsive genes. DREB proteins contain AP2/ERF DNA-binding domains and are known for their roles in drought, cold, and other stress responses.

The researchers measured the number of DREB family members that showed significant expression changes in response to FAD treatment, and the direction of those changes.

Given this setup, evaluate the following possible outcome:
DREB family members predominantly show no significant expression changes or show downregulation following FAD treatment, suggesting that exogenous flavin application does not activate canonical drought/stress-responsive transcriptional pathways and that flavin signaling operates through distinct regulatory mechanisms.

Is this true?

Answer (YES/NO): NO